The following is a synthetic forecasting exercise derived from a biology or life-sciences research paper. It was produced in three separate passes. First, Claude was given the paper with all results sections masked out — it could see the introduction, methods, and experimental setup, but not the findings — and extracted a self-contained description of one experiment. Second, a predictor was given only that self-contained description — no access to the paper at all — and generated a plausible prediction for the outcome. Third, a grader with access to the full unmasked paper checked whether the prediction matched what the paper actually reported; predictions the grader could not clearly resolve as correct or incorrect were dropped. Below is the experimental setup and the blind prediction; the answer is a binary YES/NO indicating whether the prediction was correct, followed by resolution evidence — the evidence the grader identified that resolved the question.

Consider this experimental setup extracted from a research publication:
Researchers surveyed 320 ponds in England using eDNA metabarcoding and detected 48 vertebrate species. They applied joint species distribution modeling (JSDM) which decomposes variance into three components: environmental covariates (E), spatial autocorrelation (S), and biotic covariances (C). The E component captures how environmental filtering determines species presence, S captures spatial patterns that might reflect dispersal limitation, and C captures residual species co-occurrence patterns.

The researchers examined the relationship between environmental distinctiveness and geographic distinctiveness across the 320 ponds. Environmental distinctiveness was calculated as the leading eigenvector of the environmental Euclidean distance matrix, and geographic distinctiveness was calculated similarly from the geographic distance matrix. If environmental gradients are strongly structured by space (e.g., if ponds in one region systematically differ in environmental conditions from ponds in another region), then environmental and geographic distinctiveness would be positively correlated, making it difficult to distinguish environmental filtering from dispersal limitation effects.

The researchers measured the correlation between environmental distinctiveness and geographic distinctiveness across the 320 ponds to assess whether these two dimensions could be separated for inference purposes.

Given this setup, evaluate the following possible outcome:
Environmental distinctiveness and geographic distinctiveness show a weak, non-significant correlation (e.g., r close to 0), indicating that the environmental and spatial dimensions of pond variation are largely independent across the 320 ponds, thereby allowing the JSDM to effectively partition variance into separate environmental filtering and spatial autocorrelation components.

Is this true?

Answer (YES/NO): YES